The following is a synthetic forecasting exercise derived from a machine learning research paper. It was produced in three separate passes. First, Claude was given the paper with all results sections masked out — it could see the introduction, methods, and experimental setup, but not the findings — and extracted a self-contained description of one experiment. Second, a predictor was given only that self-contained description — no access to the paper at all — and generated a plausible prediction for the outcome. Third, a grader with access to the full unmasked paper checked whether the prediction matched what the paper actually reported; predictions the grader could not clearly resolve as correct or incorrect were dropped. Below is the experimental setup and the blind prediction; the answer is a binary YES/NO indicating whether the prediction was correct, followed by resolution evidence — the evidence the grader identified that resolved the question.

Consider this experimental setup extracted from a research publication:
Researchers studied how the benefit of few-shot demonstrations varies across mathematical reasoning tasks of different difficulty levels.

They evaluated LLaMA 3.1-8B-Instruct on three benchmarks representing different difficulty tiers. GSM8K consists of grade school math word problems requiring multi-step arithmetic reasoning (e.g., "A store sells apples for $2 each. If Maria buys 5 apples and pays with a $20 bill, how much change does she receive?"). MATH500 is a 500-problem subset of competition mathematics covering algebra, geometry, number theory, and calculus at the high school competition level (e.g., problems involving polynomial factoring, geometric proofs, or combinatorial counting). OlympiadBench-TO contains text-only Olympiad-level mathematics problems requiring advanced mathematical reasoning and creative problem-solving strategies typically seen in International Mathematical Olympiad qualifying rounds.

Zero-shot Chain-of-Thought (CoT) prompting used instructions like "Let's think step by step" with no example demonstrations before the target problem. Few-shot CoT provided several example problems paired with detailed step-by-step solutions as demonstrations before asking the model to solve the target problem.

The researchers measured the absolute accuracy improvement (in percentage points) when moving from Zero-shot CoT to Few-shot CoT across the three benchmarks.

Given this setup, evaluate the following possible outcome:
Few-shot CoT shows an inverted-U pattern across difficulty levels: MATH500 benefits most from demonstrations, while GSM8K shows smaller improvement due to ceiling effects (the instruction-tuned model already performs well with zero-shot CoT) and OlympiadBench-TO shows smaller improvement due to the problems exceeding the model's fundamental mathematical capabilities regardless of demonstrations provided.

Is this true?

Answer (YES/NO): YES